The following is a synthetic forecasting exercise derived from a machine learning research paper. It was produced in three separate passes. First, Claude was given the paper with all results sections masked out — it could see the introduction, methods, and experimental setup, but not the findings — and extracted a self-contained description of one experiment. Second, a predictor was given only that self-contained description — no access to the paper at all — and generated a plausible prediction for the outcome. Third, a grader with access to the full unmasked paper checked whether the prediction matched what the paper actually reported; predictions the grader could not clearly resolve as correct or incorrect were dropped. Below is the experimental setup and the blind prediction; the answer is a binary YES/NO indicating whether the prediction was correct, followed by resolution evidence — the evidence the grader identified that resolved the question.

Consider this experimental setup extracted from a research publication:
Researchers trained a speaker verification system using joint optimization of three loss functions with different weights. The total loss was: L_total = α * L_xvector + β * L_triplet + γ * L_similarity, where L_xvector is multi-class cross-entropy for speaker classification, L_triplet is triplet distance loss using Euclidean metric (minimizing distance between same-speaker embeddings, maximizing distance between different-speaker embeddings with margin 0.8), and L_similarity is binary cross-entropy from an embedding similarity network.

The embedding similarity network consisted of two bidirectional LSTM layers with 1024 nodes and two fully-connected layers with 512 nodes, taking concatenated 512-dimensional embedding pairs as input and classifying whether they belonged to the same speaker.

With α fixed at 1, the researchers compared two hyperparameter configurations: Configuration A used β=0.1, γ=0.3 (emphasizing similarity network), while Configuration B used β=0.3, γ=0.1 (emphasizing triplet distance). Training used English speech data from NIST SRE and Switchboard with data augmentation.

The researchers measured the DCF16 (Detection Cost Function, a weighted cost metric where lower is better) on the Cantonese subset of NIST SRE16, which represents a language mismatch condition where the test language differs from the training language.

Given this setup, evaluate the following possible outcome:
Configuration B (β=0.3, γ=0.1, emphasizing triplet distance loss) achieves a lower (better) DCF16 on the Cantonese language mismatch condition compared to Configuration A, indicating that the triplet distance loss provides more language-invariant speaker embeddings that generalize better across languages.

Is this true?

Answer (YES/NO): YES